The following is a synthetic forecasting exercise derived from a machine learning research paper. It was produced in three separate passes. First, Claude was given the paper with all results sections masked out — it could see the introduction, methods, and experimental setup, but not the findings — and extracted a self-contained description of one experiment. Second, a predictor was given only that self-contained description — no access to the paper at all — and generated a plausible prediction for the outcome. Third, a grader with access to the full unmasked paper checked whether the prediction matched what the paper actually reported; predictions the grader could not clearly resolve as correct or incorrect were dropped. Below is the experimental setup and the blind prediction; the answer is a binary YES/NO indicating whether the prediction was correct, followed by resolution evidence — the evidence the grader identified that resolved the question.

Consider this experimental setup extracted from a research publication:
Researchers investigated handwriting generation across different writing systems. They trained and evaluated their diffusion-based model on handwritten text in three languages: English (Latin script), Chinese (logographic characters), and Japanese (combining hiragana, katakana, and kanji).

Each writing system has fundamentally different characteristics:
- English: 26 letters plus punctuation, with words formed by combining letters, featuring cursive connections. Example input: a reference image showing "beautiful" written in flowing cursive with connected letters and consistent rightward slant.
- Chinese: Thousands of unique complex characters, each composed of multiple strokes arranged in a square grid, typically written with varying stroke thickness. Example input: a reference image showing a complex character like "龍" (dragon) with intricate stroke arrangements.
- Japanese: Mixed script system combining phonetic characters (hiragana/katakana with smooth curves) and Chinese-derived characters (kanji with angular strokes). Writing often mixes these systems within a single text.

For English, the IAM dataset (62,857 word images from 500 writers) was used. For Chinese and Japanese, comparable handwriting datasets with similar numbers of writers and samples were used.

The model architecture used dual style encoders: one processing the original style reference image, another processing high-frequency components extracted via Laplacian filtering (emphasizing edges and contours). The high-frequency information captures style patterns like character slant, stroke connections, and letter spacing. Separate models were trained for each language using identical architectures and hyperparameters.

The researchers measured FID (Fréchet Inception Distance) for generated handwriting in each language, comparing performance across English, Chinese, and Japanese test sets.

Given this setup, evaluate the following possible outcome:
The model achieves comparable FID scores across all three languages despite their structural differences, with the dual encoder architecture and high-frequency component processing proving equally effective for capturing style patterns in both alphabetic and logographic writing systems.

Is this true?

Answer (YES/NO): NO